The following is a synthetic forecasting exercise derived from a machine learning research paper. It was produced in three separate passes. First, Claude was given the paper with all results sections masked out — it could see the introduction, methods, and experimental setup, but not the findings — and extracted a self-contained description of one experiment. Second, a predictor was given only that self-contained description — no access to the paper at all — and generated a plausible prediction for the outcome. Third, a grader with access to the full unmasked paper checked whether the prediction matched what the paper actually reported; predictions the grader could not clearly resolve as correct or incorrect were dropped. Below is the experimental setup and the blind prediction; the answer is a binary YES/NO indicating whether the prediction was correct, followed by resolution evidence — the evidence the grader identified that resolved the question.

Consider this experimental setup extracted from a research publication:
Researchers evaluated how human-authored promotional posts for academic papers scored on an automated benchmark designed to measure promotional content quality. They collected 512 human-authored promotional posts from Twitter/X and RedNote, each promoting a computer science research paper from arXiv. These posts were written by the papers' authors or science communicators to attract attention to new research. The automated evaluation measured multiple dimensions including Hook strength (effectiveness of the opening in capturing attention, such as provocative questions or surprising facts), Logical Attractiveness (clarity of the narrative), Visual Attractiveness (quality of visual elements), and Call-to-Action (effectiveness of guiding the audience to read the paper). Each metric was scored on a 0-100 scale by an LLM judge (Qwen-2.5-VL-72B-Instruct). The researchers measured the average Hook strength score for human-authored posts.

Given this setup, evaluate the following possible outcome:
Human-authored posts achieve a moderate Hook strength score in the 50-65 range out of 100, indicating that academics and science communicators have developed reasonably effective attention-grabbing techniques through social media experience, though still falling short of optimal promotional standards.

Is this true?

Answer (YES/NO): NO